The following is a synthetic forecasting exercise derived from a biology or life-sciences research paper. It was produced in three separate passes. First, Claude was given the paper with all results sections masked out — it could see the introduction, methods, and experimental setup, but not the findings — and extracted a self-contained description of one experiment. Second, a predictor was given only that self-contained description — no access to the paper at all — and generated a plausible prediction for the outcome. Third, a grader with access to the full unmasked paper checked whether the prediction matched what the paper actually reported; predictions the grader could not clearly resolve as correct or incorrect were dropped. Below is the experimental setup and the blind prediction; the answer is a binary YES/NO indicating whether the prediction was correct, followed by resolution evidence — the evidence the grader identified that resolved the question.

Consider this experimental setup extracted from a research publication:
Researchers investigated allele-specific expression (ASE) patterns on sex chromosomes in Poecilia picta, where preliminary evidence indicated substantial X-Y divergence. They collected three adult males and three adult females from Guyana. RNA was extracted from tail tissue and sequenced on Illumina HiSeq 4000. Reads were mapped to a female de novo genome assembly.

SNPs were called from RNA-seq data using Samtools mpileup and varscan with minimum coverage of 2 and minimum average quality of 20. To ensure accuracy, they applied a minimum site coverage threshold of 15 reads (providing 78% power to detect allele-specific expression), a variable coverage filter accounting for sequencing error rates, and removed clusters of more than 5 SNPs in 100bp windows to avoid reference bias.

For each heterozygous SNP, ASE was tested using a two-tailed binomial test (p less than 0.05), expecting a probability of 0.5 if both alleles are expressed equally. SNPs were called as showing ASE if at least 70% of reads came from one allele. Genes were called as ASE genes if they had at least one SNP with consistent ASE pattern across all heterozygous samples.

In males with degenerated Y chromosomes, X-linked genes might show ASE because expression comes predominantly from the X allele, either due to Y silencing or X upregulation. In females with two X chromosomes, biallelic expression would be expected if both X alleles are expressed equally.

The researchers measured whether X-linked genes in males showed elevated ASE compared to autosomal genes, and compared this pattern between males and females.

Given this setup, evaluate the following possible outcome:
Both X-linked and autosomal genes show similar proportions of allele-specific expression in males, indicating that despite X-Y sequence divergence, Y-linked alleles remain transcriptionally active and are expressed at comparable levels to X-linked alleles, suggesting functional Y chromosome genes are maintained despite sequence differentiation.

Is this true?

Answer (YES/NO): NO